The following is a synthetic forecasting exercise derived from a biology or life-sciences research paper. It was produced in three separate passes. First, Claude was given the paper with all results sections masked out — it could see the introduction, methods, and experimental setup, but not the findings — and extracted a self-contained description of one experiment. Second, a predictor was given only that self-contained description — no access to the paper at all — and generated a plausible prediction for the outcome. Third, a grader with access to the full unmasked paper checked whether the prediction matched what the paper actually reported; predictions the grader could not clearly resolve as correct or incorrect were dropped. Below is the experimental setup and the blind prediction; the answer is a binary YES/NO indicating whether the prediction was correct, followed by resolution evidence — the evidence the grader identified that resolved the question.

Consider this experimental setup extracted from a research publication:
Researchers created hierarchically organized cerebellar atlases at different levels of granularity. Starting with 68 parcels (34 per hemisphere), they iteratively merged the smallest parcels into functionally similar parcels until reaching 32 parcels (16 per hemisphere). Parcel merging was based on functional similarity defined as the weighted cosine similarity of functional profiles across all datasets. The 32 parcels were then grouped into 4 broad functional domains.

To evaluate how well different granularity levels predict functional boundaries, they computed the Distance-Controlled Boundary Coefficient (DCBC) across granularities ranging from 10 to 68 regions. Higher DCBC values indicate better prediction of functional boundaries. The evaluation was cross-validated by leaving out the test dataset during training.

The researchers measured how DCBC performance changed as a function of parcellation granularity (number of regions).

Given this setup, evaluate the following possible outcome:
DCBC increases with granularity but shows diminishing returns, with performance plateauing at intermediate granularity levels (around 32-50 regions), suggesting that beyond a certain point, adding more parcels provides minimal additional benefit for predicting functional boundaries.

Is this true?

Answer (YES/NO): NO